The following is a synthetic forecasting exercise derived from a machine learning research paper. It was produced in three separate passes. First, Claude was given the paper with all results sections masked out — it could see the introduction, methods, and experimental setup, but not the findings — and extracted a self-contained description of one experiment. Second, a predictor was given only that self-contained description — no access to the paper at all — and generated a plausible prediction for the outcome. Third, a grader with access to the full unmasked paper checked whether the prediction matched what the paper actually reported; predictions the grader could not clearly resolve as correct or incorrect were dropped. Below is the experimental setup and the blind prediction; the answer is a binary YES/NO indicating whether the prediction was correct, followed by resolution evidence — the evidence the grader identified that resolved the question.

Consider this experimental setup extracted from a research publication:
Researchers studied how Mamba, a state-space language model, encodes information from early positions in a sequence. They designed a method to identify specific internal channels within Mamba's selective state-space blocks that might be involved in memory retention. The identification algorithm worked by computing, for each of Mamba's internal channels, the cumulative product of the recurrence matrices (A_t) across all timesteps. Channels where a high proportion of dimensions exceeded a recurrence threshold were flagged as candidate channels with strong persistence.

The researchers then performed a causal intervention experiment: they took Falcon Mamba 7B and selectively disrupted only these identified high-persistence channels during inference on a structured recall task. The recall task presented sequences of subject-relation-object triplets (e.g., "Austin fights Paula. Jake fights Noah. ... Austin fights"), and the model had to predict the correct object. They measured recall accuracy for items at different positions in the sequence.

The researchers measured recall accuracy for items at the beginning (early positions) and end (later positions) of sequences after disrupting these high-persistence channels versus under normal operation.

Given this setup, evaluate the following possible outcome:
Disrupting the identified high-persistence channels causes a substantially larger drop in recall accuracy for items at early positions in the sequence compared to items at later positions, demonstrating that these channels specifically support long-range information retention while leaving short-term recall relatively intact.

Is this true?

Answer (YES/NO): YES